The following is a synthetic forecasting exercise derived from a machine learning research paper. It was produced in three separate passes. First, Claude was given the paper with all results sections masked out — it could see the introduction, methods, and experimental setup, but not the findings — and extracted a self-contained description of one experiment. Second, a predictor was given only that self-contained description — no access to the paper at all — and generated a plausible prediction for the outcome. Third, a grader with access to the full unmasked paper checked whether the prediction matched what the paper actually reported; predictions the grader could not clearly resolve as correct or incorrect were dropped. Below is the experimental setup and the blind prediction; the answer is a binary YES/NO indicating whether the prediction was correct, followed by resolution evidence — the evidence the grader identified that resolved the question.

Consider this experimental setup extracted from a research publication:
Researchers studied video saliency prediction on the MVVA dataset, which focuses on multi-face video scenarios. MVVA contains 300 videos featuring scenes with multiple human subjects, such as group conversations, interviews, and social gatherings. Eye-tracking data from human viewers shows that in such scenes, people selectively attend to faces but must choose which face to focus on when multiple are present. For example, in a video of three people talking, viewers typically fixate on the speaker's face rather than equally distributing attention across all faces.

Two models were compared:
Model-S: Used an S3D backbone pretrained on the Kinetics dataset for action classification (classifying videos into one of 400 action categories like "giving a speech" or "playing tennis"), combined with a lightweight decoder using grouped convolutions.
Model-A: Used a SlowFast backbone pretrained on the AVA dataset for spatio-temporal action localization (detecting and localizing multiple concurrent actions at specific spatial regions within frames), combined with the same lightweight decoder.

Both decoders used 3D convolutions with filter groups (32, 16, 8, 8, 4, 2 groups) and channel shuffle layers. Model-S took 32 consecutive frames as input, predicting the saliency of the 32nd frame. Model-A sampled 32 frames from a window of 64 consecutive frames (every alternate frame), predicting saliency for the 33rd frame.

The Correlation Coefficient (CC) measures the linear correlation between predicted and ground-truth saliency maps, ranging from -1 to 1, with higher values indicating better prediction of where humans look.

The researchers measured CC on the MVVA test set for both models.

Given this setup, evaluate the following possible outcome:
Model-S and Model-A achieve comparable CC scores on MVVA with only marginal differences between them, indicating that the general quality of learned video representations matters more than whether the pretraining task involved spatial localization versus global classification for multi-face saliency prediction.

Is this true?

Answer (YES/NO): NO